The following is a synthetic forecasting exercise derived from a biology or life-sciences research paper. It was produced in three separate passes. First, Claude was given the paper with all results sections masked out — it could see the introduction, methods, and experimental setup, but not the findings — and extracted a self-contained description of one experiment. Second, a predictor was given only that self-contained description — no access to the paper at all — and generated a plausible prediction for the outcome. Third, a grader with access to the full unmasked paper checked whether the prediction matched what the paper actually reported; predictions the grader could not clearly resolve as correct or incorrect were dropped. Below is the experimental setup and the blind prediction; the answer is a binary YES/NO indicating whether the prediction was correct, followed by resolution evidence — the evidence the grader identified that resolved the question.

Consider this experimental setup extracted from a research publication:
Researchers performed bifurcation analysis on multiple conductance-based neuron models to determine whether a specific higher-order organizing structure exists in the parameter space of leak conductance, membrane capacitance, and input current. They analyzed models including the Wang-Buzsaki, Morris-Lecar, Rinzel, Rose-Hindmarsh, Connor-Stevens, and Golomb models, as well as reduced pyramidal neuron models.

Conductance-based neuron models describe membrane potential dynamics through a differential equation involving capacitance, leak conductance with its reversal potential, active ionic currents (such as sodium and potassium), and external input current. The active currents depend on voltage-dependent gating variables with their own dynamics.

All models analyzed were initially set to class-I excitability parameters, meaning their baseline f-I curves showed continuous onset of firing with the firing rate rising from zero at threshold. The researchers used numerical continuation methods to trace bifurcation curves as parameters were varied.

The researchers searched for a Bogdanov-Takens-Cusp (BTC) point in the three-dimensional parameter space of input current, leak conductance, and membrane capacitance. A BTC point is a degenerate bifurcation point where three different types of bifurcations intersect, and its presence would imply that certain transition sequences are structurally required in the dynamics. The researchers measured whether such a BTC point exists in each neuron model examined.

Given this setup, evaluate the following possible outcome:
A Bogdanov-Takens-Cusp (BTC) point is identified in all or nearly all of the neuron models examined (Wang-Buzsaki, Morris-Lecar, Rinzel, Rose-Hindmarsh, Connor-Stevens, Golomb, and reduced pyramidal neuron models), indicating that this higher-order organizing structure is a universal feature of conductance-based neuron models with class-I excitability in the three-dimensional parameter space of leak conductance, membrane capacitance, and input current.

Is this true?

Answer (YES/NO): YES